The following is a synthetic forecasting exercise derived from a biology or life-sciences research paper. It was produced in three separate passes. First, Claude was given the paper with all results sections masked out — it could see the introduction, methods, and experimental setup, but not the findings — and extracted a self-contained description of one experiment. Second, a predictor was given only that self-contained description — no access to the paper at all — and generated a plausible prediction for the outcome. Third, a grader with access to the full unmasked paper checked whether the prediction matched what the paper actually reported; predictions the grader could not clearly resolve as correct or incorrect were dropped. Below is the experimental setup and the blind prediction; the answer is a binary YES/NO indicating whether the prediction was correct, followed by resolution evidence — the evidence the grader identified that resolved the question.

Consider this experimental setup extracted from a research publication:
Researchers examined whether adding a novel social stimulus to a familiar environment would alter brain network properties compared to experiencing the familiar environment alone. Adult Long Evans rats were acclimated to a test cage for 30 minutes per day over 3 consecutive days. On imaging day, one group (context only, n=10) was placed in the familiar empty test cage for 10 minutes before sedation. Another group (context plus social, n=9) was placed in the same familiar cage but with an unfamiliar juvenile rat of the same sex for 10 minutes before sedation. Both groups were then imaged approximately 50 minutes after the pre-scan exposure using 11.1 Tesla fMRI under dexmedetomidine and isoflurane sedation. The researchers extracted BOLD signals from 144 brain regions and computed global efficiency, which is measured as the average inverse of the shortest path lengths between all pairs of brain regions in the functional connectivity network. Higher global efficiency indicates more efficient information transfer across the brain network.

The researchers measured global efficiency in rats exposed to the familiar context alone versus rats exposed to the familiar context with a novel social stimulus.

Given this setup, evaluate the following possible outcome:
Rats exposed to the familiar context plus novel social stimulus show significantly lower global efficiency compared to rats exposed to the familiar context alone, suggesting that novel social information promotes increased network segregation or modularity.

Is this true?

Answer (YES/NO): NO